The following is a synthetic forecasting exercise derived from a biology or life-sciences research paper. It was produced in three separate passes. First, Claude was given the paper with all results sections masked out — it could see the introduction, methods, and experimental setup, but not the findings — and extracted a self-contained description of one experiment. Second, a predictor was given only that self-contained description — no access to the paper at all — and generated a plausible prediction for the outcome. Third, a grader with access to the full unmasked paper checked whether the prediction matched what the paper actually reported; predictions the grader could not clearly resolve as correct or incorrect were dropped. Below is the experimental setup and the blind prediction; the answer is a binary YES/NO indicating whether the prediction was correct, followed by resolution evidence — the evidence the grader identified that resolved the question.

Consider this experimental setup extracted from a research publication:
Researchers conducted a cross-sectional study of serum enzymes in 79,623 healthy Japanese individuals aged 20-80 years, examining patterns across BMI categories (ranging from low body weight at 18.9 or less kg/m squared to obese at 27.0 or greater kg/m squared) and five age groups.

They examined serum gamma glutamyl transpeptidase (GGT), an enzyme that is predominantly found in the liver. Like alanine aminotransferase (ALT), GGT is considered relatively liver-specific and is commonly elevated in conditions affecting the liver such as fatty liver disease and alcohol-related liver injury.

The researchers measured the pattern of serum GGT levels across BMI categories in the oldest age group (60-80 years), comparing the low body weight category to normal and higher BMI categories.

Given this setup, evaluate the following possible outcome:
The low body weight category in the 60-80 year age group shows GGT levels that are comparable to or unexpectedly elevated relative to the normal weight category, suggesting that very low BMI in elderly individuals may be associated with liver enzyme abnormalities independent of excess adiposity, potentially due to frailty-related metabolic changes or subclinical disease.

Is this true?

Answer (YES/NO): NO